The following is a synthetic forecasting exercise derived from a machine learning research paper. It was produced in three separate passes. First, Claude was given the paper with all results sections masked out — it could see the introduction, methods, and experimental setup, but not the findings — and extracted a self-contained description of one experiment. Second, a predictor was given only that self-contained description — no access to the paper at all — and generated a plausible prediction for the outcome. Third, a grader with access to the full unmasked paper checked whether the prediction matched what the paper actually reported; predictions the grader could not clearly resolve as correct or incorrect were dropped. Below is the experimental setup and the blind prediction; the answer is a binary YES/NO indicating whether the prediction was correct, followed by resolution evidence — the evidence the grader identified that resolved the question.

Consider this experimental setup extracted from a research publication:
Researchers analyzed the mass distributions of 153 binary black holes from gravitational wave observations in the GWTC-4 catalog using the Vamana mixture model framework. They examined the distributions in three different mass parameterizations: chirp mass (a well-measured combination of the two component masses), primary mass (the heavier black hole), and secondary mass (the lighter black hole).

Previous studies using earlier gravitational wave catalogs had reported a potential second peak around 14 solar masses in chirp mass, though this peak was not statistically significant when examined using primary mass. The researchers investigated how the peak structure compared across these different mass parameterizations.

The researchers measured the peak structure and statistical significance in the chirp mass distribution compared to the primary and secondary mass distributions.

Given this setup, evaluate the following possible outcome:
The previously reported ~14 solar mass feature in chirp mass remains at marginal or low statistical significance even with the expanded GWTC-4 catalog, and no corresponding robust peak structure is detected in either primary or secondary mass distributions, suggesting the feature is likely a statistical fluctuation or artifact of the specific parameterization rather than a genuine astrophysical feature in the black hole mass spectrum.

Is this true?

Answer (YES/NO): NO